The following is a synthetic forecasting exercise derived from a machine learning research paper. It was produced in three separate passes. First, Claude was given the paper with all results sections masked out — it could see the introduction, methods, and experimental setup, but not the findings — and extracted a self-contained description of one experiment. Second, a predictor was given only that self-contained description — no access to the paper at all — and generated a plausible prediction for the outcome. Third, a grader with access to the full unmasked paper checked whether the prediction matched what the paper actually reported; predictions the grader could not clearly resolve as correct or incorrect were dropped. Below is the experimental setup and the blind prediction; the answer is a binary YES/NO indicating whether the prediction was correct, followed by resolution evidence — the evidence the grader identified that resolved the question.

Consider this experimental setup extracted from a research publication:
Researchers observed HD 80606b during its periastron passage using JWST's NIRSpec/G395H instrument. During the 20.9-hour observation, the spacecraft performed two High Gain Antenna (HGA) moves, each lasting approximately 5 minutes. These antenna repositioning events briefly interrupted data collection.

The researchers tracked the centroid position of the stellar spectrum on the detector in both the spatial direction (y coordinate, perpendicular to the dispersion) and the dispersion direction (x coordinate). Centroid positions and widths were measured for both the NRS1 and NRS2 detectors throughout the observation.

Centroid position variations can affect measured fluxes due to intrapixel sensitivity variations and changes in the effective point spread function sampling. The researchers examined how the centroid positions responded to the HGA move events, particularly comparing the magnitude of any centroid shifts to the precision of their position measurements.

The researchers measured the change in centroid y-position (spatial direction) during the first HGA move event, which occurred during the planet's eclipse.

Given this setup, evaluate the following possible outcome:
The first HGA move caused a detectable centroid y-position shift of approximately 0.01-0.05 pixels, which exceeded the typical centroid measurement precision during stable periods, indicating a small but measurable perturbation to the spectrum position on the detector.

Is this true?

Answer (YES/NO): NO